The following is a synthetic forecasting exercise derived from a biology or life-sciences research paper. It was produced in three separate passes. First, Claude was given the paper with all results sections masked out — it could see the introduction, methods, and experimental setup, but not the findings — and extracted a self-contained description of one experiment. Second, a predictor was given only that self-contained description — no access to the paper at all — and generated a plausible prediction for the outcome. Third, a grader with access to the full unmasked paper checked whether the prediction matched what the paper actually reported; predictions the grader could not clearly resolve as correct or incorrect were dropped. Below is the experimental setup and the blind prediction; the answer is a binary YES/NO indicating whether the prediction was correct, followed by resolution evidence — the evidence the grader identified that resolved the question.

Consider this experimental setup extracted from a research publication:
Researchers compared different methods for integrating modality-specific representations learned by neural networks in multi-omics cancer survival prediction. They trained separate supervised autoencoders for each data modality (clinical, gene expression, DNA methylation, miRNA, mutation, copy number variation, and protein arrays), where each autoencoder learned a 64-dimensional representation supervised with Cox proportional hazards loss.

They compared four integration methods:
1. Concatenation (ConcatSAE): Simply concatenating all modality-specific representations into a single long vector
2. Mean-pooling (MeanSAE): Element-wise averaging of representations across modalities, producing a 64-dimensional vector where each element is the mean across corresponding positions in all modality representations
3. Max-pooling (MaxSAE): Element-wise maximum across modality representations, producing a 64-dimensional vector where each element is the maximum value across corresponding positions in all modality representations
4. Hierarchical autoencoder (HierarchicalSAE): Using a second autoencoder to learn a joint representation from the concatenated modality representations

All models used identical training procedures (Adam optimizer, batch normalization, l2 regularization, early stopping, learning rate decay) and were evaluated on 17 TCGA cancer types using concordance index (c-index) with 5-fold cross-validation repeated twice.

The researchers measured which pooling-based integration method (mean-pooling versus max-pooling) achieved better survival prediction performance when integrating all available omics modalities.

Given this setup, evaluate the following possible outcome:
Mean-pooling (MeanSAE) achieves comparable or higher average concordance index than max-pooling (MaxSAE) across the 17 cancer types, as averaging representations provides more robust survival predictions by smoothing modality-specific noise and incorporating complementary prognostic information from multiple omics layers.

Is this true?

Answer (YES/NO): YES